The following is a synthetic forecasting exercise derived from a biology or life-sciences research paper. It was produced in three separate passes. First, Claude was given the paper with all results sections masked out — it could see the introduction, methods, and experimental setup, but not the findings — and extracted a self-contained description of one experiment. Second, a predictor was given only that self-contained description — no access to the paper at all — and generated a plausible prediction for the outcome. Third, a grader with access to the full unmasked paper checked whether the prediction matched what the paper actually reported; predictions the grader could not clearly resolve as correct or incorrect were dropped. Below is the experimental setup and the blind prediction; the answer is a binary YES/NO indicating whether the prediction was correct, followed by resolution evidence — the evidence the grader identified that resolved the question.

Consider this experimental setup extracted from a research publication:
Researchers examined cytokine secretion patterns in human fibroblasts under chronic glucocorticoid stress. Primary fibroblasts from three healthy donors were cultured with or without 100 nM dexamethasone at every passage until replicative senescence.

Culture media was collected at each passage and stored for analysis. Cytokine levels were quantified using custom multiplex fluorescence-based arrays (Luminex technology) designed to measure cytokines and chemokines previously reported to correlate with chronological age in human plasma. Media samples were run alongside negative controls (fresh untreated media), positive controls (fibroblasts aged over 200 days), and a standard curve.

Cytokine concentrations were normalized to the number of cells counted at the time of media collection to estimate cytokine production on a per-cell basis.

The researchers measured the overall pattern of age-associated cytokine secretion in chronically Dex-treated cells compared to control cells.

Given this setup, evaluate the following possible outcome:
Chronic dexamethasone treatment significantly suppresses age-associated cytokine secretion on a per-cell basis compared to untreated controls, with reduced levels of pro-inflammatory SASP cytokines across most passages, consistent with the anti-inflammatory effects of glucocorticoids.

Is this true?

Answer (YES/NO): NO